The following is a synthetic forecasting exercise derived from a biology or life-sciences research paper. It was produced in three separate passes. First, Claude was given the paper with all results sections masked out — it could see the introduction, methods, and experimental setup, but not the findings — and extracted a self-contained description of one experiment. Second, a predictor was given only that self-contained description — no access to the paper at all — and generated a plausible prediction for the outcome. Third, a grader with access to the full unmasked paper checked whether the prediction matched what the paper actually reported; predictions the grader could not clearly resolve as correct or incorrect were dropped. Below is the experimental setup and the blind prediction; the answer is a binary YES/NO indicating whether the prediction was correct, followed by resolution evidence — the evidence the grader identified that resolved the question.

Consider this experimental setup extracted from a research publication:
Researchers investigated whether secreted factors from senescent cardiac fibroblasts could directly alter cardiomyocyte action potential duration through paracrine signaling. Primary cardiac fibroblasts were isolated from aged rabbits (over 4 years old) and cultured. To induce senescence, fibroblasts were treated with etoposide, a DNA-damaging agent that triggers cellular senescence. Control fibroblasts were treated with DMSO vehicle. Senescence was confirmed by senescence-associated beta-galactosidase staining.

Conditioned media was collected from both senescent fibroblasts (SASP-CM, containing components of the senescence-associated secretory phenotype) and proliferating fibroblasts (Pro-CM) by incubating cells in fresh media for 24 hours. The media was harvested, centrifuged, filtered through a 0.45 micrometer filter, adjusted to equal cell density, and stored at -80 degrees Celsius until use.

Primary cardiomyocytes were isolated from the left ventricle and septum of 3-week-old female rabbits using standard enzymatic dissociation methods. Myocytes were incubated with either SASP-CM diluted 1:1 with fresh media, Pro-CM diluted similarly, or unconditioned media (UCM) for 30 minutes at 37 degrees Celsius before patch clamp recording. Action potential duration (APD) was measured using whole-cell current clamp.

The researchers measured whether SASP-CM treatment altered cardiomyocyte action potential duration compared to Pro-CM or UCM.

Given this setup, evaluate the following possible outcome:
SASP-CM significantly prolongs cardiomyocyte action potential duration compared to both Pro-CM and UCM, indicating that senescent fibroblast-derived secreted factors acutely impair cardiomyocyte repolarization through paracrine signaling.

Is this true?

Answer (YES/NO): NO